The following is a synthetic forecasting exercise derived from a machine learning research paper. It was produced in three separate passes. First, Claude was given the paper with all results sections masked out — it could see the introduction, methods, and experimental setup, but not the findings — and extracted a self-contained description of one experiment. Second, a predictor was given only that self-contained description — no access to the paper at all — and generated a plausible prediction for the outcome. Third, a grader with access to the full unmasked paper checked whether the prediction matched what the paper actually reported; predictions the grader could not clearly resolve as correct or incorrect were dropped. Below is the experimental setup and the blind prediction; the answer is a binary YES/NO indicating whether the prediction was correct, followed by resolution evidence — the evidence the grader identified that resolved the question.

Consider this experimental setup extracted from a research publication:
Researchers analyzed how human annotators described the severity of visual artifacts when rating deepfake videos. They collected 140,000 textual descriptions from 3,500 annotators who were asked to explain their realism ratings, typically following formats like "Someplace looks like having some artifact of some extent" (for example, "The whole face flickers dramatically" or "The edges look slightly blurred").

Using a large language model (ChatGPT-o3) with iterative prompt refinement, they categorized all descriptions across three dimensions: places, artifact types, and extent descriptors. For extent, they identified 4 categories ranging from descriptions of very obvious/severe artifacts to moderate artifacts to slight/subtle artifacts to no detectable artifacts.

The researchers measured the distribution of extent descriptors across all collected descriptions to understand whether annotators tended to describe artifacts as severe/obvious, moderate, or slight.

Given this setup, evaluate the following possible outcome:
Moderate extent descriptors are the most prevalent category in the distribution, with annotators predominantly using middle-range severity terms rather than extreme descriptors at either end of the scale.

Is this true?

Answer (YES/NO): YES